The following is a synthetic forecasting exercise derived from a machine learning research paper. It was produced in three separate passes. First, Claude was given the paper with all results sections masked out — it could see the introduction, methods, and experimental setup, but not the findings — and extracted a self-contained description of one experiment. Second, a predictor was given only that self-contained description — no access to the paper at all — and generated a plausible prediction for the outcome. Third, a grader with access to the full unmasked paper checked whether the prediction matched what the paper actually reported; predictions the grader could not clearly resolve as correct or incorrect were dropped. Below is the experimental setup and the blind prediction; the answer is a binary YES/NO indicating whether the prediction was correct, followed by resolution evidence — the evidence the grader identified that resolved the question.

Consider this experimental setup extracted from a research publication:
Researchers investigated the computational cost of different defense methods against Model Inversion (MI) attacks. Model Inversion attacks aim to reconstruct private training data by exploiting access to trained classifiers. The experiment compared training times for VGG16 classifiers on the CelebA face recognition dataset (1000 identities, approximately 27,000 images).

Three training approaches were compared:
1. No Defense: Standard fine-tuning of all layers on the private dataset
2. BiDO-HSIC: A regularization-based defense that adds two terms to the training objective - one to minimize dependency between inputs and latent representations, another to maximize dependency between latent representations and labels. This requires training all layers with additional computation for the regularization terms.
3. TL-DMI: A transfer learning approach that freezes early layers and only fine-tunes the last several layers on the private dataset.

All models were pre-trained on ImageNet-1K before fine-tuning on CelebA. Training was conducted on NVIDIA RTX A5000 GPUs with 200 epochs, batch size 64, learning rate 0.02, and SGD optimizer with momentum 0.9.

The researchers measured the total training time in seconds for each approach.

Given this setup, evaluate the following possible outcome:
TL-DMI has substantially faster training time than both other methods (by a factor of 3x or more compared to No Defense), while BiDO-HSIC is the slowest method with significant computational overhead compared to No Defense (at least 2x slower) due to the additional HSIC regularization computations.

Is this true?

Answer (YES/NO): NO